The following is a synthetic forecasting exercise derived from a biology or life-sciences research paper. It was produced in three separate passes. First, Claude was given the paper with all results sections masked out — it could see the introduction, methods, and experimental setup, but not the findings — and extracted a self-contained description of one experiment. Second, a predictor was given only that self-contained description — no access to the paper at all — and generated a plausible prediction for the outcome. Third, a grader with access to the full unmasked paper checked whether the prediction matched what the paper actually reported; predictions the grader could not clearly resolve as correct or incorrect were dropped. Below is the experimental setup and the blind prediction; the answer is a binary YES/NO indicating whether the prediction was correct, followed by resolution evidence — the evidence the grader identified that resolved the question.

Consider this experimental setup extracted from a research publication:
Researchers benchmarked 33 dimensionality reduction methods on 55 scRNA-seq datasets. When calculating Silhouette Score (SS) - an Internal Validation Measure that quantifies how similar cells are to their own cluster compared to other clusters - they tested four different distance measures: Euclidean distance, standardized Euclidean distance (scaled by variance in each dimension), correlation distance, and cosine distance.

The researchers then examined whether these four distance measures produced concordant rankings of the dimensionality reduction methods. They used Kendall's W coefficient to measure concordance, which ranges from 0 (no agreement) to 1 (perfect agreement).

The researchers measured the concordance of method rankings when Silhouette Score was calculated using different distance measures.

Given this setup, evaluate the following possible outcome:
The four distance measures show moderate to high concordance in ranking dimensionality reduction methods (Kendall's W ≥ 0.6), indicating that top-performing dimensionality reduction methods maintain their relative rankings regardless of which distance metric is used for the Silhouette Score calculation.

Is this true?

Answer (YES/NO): YES